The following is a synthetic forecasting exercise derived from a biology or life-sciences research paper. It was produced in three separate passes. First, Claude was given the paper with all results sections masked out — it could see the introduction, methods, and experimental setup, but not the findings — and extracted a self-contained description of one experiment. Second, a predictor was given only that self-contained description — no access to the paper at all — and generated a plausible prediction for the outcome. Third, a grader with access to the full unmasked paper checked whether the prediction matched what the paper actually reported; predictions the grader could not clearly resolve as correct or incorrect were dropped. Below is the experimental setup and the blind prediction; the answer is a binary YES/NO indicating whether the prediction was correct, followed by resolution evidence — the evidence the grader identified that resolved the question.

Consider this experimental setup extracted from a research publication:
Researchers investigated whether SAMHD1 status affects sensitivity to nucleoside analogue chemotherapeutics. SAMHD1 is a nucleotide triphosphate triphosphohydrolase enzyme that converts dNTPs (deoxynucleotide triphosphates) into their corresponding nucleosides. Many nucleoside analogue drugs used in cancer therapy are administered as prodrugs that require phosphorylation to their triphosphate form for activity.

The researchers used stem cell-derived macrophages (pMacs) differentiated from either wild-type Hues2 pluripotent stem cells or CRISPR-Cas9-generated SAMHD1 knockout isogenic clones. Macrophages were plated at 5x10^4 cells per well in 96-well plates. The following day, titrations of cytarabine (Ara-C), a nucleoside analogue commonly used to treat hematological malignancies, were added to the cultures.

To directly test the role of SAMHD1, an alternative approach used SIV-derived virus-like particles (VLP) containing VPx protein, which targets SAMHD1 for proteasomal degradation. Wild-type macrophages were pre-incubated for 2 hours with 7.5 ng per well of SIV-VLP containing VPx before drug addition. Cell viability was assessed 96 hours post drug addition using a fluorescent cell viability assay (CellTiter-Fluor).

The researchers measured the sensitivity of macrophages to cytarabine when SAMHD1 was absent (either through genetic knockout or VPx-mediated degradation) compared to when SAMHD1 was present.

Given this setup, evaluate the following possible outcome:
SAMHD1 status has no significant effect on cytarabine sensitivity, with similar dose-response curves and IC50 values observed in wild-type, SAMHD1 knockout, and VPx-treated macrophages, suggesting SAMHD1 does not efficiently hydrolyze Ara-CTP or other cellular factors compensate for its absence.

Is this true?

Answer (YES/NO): NO